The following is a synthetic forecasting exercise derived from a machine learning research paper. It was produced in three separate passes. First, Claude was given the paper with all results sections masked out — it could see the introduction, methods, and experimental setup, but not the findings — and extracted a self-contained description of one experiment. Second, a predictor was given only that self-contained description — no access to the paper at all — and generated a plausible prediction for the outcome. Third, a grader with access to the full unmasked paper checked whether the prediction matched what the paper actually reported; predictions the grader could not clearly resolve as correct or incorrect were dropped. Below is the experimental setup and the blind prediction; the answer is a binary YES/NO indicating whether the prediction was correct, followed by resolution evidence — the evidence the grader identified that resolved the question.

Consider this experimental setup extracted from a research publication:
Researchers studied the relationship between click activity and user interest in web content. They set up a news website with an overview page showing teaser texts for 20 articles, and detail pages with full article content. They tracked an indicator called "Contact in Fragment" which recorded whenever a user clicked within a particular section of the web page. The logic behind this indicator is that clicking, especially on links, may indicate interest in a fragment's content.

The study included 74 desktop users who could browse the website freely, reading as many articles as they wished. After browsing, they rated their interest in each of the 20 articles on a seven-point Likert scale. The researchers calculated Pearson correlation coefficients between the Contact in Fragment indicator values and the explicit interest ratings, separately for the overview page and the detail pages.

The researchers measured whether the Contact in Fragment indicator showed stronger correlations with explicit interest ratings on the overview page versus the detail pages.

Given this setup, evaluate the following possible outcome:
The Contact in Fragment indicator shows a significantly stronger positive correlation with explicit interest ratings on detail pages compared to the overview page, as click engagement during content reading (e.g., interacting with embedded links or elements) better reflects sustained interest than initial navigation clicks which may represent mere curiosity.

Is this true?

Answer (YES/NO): NO